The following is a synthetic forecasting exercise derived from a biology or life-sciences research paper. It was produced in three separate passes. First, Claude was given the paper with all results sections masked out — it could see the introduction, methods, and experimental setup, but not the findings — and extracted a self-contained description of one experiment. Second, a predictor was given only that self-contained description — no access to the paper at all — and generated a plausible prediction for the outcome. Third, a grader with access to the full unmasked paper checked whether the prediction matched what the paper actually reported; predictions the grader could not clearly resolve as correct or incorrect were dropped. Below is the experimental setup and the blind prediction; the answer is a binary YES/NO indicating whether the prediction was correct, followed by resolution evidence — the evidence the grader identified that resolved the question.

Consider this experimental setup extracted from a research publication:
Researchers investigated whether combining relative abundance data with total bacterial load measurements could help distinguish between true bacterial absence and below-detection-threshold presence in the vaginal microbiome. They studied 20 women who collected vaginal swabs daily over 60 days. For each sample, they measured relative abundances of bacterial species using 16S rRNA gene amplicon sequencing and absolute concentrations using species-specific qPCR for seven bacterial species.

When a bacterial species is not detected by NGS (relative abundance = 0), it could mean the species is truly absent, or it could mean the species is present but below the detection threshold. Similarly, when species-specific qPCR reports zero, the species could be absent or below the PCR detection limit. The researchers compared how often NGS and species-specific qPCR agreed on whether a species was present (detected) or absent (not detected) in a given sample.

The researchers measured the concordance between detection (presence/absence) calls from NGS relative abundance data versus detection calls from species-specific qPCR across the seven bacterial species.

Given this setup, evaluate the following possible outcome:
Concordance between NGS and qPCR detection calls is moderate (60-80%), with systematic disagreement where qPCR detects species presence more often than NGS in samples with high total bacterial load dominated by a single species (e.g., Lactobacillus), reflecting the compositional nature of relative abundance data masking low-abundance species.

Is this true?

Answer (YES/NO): NO